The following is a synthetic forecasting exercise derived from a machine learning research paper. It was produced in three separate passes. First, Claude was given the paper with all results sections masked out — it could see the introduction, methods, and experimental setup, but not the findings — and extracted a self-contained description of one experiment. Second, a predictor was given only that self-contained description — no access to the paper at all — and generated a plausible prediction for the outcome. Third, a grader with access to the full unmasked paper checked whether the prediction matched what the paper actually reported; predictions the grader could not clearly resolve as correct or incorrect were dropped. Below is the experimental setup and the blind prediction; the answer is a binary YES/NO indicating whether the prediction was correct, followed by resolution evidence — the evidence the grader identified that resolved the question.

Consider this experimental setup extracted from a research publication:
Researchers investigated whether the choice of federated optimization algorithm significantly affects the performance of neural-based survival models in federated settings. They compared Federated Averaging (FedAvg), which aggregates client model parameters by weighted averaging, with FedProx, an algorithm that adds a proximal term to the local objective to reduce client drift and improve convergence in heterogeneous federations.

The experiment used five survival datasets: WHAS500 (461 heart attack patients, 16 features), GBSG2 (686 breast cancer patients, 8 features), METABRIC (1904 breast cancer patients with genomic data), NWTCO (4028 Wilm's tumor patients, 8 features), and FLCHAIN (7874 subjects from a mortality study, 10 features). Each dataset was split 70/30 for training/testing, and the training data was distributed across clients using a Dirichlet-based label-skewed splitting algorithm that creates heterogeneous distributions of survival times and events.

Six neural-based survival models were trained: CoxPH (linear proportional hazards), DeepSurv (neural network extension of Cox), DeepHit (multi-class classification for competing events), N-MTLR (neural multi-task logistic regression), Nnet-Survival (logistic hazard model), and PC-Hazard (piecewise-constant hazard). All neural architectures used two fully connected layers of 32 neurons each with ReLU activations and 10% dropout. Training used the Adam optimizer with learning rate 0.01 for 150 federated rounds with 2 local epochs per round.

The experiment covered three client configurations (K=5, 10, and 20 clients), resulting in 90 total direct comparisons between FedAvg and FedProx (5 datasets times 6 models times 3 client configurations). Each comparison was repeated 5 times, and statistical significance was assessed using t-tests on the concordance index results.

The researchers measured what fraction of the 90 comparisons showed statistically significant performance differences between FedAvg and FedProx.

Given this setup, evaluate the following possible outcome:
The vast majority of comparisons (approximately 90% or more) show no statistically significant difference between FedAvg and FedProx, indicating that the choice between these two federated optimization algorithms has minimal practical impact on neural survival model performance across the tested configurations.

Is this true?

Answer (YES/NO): YES